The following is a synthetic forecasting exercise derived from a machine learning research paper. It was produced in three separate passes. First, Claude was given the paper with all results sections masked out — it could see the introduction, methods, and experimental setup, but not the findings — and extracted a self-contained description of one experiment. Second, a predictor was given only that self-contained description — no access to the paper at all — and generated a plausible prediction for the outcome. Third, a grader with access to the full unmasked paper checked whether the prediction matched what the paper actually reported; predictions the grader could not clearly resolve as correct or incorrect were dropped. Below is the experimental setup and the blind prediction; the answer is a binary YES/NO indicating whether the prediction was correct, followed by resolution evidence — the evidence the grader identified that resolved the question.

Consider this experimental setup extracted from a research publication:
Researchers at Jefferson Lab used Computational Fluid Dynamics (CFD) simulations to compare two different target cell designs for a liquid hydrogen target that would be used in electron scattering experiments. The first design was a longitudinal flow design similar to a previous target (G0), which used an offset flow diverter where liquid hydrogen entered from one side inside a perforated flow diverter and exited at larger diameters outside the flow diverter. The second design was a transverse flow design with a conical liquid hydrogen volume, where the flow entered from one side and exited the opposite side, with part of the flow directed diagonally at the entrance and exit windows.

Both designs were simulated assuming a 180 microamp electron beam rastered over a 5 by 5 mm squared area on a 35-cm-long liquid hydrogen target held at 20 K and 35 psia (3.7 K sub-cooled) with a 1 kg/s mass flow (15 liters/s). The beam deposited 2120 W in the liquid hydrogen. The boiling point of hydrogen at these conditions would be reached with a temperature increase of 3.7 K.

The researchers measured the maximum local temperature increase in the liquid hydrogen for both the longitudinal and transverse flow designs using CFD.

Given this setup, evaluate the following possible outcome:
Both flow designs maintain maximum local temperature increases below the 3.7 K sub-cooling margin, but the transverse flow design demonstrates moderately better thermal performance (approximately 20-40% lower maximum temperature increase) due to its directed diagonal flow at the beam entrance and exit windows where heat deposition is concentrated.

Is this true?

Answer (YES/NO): NO